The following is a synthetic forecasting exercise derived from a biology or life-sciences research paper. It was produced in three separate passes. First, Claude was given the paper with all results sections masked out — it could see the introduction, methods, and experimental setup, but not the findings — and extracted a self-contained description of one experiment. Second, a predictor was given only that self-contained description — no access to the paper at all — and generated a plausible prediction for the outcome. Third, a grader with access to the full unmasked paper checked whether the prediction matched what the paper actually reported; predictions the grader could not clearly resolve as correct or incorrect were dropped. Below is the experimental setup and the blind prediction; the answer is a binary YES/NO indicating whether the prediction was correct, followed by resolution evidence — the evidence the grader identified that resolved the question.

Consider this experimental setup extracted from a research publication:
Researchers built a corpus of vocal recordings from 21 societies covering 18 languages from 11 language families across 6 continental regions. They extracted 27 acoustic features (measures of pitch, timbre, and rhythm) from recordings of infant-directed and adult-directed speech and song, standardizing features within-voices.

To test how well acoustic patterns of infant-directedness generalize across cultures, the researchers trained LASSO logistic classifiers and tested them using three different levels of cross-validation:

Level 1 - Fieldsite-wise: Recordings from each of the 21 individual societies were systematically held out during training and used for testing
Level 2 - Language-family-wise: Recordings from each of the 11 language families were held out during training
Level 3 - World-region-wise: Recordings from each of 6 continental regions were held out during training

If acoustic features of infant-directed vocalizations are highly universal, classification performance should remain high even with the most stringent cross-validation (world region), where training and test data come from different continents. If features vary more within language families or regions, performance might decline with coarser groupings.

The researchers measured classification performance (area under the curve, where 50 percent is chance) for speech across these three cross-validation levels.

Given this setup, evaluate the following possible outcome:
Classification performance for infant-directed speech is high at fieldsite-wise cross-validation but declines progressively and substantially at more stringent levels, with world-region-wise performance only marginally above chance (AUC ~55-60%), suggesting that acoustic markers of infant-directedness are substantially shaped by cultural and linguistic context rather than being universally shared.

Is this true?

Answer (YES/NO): NO